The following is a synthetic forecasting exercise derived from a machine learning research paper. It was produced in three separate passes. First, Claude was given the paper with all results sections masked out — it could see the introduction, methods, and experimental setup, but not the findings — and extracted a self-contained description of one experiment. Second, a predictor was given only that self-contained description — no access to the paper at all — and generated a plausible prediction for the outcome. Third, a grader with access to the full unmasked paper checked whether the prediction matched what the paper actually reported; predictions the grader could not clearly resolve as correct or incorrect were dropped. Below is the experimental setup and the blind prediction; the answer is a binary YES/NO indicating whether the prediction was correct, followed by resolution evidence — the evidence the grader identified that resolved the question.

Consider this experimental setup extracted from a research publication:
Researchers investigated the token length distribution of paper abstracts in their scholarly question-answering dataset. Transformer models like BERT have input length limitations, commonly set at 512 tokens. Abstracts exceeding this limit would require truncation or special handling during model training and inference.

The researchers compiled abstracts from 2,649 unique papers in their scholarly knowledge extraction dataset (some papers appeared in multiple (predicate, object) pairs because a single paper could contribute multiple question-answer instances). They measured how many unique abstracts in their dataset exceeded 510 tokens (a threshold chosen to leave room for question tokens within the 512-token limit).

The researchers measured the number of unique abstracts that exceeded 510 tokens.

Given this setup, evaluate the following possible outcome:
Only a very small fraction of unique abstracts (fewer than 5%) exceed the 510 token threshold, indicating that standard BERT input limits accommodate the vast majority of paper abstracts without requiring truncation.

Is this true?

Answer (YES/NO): YES